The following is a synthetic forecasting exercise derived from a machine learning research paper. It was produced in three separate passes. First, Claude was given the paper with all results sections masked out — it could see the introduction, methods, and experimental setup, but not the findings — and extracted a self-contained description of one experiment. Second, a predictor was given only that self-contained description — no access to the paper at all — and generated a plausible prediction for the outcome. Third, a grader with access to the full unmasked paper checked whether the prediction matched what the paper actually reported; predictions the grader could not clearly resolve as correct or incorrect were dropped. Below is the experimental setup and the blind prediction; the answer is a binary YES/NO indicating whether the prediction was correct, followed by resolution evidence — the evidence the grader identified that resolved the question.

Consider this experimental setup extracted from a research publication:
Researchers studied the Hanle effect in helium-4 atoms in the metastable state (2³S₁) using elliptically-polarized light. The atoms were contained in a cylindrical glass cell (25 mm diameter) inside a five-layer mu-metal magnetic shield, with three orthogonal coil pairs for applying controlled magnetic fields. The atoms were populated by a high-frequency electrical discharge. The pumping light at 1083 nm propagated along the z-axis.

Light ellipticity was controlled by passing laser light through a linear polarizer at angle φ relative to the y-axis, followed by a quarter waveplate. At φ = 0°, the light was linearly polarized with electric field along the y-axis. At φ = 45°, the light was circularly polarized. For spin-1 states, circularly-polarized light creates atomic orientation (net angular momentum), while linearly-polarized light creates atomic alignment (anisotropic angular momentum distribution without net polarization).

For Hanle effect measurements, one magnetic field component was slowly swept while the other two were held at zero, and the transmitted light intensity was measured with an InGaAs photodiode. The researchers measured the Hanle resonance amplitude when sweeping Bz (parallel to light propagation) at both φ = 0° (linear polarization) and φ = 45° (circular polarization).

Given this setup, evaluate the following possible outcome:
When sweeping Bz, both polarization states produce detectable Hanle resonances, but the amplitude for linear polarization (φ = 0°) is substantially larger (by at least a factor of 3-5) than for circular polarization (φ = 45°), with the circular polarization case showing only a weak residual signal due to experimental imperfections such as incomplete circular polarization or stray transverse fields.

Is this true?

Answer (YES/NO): NO